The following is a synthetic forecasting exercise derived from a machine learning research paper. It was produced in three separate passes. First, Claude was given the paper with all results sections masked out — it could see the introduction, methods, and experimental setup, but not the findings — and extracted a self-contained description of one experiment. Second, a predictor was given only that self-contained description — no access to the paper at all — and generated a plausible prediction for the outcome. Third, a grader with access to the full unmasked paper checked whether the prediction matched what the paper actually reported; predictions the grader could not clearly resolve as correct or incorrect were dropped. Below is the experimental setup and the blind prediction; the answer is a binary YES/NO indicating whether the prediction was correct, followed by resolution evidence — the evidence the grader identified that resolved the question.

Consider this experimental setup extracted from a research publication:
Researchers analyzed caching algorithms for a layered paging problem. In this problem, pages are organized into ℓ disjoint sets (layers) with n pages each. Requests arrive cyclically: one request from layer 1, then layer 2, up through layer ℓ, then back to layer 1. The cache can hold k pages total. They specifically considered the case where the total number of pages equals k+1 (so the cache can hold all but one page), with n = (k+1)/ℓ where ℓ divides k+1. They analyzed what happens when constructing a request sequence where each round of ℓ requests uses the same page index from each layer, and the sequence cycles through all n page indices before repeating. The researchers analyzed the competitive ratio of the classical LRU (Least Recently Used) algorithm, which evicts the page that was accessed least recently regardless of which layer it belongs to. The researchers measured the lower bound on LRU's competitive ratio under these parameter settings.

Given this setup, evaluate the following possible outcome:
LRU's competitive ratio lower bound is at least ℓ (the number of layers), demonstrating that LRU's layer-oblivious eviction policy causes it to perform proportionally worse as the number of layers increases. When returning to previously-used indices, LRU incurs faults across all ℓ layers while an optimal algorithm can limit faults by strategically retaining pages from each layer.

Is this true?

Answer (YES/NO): NO